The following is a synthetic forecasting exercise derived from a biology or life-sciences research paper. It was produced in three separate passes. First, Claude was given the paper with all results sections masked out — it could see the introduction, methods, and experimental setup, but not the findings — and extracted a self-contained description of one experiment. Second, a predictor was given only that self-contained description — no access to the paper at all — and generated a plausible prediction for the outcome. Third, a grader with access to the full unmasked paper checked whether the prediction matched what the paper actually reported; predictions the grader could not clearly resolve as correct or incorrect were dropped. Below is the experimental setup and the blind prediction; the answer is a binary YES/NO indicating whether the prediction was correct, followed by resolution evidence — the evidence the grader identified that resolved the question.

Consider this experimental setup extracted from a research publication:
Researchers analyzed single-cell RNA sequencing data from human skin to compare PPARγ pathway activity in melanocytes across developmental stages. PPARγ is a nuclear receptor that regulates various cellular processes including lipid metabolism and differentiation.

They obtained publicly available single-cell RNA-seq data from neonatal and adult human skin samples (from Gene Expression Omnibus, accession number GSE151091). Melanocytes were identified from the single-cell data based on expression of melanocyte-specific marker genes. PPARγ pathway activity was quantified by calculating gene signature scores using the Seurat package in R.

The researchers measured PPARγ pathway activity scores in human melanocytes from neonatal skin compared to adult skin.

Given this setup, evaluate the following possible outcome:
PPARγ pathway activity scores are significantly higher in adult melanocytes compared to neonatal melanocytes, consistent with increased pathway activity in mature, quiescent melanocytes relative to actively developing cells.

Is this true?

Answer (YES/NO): NO